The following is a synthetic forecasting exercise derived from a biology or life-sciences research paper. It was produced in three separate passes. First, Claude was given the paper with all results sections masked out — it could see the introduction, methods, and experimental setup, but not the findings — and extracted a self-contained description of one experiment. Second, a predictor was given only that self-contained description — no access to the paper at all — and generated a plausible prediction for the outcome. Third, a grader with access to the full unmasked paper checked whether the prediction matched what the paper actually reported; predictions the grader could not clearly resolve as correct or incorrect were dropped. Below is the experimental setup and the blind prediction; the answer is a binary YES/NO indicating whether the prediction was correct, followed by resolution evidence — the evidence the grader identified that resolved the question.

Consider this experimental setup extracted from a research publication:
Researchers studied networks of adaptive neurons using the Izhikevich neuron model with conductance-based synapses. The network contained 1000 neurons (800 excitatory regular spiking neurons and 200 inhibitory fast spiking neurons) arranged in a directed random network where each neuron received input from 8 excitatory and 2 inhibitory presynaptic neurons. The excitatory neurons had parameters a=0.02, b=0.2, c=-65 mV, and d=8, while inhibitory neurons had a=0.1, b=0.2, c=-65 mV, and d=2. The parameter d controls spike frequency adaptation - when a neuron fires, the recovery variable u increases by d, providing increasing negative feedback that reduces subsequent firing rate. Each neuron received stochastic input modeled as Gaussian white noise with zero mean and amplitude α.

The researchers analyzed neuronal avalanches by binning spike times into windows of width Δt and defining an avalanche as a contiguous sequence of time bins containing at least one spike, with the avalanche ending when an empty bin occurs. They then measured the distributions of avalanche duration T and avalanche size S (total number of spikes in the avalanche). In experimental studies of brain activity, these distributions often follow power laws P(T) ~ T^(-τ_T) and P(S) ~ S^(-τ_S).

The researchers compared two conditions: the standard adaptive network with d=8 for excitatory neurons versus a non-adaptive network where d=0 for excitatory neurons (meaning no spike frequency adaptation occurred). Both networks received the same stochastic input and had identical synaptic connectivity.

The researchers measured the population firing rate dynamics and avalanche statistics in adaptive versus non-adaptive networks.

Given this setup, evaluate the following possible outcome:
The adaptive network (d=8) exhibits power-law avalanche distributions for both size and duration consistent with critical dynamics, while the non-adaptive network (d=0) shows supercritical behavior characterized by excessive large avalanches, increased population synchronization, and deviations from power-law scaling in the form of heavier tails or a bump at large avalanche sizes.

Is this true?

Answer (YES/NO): NO